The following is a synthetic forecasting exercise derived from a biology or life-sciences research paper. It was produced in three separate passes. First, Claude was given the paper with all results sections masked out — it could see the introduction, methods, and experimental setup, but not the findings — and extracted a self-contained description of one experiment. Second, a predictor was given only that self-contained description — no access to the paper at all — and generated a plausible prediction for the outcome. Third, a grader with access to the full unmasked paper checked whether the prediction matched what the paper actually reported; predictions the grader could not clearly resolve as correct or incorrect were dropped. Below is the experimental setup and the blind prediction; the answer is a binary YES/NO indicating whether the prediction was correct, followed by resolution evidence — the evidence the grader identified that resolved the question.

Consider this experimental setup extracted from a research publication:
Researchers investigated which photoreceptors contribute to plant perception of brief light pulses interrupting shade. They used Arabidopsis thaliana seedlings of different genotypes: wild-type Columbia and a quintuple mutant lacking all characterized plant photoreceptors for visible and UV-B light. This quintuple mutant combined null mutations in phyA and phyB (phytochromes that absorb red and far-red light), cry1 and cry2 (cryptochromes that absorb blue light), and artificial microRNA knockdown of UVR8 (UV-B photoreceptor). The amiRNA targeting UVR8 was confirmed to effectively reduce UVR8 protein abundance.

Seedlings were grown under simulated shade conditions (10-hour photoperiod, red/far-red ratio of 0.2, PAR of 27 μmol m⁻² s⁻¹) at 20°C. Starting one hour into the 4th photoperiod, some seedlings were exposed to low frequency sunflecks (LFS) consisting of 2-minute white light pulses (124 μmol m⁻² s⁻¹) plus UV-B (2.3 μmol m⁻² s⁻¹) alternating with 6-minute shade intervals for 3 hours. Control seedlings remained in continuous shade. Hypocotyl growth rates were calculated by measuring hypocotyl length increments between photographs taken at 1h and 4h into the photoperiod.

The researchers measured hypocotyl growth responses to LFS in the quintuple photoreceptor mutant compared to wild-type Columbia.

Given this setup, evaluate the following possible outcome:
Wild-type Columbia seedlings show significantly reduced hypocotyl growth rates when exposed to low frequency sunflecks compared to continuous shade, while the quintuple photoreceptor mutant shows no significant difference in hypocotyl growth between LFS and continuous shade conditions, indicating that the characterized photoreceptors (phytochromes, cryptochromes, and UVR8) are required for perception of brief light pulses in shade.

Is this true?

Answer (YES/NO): NO